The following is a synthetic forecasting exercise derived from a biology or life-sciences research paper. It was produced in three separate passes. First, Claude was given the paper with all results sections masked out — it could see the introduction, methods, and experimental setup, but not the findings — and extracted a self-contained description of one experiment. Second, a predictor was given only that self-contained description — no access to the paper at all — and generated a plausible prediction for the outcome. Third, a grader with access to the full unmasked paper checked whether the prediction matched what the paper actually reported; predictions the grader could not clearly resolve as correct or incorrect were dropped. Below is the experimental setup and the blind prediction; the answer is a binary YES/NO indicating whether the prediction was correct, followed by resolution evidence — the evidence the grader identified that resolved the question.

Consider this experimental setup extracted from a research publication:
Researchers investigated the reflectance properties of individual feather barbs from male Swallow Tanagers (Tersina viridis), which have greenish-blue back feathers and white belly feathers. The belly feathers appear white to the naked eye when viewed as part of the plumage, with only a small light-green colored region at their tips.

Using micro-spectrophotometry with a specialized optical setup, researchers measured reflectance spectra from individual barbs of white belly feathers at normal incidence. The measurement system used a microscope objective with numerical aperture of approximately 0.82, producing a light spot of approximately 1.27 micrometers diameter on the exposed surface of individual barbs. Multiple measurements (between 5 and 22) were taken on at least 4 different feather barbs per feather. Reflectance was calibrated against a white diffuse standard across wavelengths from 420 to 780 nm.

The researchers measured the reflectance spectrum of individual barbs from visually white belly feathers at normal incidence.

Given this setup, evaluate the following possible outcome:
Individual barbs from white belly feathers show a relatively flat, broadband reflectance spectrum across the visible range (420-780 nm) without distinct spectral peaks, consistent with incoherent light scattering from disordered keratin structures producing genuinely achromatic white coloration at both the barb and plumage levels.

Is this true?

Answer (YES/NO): NO